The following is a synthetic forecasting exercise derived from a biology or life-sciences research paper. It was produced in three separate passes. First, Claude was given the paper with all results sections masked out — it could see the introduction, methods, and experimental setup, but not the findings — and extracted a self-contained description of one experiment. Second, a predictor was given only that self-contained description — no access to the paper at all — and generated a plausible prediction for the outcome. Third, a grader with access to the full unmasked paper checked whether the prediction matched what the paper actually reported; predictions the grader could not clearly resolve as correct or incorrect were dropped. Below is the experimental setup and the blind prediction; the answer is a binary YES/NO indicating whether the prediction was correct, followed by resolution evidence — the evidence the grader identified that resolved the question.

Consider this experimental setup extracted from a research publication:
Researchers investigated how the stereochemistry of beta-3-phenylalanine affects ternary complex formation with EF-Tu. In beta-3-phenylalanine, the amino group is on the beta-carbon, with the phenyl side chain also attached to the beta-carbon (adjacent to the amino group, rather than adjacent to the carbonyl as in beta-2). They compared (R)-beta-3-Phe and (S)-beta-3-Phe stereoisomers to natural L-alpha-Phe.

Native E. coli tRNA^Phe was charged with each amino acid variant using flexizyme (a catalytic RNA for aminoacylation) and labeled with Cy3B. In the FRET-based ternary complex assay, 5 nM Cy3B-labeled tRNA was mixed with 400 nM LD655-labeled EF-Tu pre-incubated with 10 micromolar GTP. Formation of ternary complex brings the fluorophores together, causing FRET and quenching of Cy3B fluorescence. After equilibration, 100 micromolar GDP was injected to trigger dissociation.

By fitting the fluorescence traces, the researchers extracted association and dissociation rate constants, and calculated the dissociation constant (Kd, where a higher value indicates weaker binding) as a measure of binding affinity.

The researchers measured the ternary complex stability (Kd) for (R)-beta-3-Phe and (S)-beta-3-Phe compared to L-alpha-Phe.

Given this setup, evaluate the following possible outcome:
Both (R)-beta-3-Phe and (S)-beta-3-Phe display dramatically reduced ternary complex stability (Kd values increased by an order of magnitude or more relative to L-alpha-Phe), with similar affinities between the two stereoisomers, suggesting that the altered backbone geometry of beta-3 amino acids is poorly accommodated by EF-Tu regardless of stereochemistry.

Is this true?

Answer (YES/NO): NO